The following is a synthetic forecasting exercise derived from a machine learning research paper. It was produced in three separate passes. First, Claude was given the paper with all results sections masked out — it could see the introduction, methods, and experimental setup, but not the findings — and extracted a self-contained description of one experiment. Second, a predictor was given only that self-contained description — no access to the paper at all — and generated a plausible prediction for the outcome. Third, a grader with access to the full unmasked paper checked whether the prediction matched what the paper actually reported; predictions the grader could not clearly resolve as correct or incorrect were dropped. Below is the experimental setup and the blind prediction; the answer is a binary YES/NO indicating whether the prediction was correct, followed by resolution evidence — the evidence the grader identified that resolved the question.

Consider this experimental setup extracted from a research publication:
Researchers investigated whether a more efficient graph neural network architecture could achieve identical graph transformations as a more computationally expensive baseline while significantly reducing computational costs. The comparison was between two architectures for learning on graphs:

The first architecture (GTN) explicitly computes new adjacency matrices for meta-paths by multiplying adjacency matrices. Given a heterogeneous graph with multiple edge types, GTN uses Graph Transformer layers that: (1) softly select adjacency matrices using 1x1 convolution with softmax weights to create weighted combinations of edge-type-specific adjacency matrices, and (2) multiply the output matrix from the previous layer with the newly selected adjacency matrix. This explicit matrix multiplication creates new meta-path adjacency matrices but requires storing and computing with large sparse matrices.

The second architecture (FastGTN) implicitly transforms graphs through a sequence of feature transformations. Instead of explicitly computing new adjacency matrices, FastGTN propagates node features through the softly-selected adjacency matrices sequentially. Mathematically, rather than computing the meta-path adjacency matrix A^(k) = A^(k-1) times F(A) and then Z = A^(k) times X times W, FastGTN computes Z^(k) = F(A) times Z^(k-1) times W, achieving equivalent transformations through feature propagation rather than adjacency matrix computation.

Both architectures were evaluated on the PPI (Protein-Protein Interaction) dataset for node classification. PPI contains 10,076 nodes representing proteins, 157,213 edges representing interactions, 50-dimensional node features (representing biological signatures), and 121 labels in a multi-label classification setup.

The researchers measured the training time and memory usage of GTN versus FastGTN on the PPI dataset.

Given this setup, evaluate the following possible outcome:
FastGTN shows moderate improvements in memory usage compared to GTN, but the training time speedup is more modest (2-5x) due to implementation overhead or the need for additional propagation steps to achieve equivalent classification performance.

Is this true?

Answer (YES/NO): NO